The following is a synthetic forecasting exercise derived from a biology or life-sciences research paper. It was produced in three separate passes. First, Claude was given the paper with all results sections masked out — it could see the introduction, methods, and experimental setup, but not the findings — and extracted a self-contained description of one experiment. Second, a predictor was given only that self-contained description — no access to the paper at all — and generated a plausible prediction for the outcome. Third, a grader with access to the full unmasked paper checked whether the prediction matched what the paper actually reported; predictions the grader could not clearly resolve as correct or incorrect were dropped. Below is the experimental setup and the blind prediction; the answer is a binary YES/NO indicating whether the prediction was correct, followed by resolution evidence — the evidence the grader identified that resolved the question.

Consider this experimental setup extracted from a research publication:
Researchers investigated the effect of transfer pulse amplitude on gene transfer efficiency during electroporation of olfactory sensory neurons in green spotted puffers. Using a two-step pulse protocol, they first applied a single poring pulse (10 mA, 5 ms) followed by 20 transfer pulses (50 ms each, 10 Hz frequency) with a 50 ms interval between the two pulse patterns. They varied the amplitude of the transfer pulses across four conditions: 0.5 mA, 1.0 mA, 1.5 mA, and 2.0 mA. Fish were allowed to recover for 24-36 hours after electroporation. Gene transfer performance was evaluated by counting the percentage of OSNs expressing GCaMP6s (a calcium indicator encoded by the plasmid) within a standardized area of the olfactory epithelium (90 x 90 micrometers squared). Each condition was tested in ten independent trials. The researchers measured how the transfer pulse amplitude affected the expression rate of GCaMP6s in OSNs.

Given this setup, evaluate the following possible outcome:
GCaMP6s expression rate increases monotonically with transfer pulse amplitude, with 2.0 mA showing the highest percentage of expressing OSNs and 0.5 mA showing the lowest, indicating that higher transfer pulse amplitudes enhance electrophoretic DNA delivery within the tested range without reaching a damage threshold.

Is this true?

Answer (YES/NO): NO